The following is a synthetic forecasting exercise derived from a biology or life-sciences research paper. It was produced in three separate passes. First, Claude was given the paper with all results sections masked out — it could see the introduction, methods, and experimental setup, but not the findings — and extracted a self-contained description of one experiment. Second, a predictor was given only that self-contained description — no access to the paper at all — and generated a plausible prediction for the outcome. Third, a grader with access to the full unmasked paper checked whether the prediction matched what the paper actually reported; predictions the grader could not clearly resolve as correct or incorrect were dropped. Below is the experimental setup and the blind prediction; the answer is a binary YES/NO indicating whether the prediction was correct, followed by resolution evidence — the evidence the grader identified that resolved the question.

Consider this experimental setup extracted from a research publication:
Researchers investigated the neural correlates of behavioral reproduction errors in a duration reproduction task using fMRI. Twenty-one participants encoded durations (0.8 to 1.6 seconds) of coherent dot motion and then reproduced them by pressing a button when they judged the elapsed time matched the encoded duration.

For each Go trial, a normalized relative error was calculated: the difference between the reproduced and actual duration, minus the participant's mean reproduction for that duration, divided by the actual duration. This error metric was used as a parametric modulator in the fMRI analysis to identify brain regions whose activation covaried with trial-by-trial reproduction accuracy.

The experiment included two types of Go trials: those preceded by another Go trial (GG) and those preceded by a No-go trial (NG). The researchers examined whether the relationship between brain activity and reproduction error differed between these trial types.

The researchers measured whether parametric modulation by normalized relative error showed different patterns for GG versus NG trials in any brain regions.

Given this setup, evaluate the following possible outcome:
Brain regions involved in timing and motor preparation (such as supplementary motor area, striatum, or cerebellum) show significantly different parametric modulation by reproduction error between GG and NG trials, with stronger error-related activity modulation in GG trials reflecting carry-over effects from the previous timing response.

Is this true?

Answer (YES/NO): NO